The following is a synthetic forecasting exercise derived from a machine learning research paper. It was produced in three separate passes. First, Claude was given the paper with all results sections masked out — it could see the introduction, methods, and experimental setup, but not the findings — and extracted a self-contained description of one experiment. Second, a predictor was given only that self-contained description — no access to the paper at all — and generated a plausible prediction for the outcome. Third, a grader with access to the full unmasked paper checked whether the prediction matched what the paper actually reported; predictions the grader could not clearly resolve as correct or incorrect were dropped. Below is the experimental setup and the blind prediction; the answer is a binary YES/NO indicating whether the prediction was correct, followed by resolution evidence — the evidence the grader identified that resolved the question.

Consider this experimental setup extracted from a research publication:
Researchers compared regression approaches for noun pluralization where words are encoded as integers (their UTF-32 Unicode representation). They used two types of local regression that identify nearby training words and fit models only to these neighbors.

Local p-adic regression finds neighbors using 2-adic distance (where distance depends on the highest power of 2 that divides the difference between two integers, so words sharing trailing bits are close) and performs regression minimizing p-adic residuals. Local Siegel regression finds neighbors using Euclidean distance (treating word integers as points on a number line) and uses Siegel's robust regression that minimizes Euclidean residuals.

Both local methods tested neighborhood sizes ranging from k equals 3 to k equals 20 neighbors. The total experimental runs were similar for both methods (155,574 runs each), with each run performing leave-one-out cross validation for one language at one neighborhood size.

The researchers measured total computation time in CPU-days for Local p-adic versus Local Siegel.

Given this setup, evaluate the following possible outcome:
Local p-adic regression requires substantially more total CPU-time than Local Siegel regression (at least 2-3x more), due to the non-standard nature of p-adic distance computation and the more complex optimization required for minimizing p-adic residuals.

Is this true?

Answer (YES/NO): YES